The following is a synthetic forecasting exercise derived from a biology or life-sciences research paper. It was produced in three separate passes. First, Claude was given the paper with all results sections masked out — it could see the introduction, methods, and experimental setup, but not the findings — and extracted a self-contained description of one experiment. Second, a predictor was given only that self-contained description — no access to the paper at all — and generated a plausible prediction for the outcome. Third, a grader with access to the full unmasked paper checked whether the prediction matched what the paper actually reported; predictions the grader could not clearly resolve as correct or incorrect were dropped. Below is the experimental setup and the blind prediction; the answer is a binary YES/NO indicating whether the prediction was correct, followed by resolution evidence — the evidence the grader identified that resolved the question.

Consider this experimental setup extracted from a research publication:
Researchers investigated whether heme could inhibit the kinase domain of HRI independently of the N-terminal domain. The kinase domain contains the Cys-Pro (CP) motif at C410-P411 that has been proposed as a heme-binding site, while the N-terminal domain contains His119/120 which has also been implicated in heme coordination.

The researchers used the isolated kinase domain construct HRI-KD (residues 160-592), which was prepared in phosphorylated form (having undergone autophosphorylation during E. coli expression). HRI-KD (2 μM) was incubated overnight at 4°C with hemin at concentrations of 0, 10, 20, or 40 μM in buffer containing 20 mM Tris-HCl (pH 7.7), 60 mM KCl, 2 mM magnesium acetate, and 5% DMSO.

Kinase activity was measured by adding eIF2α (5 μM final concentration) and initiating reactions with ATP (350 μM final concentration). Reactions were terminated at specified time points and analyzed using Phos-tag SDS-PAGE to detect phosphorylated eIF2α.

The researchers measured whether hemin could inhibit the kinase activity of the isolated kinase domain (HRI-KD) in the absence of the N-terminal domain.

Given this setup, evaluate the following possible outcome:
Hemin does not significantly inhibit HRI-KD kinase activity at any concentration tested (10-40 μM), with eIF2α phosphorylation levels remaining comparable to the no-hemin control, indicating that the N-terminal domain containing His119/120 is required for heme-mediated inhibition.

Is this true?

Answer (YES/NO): NO